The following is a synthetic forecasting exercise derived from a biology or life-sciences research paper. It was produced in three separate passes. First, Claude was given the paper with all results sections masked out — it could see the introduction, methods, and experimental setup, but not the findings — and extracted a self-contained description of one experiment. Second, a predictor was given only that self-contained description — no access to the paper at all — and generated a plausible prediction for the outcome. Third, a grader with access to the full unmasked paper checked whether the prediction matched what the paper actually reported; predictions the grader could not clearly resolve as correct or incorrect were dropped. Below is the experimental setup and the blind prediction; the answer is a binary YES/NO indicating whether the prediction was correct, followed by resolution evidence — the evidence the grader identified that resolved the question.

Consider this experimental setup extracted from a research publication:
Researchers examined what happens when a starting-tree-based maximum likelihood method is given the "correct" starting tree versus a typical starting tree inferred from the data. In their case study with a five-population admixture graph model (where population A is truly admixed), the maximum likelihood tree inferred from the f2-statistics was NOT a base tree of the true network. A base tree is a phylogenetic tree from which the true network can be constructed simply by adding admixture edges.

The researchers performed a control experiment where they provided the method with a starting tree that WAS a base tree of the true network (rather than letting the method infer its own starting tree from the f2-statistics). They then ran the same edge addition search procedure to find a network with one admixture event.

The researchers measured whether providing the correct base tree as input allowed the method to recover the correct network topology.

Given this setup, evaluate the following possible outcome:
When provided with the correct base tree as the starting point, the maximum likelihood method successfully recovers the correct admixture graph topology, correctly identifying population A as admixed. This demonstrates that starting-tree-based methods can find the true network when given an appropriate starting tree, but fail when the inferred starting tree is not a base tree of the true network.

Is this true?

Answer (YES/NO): YES